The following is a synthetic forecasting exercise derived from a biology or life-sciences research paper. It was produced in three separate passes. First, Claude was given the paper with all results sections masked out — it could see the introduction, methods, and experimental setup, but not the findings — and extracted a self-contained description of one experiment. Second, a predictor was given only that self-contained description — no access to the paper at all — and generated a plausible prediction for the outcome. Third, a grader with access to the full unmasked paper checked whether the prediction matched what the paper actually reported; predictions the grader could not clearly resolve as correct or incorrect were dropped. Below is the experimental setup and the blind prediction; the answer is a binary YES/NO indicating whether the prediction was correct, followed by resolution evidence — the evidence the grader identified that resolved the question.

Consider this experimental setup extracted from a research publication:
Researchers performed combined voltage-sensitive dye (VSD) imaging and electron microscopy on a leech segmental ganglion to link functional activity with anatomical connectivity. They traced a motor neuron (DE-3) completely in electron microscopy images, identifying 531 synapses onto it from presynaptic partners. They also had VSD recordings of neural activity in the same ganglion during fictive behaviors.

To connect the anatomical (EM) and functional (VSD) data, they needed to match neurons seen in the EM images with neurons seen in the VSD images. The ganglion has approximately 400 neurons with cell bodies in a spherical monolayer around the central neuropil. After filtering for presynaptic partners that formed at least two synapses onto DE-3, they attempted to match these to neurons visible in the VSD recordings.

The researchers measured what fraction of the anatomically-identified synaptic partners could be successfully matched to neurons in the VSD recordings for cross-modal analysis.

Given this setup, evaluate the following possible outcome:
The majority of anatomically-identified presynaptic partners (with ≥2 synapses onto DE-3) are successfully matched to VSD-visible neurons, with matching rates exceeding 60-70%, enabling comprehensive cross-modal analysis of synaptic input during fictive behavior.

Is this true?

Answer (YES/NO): NO